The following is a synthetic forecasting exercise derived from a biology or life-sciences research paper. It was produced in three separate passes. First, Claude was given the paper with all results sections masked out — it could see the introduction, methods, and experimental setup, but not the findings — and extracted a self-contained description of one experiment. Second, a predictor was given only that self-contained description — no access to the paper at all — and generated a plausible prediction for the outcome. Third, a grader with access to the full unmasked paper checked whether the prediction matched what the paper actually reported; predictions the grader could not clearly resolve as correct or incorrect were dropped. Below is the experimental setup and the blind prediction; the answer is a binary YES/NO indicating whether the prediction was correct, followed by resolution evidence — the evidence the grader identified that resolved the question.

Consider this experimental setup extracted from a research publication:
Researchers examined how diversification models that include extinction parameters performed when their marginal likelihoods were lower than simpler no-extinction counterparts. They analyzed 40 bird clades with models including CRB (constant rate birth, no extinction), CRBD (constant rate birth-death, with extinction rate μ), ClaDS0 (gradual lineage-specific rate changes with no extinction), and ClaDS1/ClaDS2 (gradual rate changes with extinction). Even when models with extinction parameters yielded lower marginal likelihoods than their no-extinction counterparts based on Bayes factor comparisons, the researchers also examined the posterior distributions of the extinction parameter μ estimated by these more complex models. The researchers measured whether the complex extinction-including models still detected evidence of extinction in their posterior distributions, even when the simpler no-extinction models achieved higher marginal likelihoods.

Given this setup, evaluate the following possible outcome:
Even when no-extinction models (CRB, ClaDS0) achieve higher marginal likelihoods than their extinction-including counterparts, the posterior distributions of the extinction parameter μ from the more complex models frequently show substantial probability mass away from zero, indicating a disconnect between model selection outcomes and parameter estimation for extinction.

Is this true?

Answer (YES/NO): YES